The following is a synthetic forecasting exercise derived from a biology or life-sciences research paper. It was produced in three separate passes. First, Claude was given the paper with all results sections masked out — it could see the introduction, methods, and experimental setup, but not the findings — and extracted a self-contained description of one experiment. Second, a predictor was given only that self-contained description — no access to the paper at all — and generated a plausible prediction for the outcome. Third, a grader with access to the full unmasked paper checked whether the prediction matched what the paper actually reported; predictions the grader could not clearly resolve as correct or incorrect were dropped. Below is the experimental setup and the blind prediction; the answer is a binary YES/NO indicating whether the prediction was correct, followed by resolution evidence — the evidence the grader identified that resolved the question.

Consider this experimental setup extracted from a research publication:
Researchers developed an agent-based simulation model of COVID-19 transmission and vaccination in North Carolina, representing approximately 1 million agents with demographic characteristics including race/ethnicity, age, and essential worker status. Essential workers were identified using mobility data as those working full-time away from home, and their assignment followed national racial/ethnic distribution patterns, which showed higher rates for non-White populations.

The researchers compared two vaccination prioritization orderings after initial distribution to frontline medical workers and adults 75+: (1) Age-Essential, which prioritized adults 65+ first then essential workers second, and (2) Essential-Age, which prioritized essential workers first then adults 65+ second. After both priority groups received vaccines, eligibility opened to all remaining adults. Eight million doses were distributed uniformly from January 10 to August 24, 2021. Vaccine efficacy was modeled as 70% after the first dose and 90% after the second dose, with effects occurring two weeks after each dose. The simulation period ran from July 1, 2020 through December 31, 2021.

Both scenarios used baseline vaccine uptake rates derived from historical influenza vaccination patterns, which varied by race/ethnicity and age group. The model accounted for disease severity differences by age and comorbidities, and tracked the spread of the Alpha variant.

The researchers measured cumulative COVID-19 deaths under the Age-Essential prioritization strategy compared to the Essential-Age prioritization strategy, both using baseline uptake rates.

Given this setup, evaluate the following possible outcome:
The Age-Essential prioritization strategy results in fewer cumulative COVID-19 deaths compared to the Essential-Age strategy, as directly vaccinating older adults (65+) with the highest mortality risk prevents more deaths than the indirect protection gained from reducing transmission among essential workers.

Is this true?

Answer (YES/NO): NO